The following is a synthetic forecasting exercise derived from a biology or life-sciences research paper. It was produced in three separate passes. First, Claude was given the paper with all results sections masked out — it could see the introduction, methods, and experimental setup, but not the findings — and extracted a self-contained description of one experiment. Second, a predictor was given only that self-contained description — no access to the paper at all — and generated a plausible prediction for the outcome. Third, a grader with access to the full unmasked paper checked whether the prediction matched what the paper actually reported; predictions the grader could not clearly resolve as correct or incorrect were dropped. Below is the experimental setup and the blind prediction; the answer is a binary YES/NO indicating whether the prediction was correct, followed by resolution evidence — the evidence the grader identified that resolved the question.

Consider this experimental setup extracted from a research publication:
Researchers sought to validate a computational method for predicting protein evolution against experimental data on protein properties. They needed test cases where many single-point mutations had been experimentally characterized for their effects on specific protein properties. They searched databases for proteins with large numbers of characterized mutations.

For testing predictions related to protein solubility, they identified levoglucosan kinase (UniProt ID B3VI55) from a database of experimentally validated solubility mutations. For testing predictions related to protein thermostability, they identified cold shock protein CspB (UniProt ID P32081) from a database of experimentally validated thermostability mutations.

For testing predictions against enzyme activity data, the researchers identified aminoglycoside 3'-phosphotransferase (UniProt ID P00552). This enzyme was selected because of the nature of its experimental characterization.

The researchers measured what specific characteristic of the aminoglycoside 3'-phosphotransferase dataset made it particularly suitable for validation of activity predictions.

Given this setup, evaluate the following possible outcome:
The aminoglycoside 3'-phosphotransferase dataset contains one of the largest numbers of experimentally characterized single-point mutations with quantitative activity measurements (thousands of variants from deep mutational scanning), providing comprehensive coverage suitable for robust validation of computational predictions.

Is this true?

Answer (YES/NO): YES